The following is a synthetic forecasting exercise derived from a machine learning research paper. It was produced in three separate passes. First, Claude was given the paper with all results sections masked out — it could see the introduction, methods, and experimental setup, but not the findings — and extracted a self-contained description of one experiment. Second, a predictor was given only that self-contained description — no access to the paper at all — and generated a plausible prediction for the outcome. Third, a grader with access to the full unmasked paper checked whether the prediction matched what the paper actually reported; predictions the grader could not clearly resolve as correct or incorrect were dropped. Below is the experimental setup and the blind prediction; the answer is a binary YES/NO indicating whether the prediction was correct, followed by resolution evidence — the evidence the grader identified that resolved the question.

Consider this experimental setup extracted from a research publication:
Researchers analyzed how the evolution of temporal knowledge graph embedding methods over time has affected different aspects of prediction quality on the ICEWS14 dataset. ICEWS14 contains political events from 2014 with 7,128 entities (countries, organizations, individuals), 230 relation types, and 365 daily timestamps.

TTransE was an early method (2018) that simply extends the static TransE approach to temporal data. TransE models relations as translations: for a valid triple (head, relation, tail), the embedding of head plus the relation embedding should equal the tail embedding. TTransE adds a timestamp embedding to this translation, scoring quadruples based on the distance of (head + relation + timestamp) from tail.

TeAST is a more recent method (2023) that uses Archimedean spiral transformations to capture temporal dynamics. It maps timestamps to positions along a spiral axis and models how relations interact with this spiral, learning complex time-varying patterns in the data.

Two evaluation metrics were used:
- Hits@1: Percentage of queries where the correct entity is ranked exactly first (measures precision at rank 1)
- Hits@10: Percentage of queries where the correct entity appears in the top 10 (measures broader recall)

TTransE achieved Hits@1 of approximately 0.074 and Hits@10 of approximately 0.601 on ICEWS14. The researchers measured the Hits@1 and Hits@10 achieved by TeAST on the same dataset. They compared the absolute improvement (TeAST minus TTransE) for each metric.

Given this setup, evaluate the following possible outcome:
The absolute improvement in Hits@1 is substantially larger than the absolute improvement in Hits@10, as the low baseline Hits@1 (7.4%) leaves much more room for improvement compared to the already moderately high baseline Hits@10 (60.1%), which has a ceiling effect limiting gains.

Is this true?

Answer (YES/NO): YES